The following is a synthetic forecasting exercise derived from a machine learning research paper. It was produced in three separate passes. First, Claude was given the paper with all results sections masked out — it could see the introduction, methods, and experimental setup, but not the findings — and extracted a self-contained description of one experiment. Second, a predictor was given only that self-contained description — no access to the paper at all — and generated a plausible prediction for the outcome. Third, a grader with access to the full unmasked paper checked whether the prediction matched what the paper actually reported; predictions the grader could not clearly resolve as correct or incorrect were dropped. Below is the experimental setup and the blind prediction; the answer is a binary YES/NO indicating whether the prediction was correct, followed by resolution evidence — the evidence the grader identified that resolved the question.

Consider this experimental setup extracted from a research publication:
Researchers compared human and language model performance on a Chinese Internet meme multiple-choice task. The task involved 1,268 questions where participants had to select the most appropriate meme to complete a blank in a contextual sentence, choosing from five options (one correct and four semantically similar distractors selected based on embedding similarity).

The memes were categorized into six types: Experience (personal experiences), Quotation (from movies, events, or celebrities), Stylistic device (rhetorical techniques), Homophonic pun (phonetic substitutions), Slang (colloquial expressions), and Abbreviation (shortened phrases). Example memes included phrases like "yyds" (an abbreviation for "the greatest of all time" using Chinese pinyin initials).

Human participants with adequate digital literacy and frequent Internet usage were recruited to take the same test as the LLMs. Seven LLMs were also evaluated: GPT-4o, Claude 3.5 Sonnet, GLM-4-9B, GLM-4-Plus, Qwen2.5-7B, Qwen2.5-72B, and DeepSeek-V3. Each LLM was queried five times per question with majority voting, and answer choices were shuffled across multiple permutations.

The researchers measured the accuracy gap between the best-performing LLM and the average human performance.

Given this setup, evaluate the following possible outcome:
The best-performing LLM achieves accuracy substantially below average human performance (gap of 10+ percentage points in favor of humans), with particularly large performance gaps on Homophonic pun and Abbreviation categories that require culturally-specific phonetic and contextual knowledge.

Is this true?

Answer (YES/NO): NO